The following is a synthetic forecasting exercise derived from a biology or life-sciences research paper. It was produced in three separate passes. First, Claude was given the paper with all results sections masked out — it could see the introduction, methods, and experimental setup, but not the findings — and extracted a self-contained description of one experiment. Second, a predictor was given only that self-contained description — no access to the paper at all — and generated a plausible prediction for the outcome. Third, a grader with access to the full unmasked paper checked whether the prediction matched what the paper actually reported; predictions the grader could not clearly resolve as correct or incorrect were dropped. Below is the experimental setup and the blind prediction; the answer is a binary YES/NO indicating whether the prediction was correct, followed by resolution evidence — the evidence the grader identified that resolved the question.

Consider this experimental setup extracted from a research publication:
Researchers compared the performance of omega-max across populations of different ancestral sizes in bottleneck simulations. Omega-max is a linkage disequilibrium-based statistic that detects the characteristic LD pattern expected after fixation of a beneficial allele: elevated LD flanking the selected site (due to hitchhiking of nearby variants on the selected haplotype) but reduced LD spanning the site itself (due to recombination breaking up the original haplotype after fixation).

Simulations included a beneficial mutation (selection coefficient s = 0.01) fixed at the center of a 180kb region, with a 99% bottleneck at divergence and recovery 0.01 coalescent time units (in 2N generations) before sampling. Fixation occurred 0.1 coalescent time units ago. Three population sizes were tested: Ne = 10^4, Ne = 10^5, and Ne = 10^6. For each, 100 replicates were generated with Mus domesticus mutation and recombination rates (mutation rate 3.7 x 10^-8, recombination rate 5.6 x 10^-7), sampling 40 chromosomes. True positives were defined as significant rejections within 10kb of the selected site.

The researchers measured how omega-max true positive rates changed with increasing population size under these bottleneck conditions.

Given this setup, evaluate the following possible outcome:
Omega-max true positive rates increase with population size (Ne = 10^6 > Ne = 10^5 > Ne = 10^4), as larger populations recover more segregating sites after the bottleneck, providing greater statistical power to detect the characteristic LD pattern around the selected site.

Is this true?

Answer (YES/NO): YES